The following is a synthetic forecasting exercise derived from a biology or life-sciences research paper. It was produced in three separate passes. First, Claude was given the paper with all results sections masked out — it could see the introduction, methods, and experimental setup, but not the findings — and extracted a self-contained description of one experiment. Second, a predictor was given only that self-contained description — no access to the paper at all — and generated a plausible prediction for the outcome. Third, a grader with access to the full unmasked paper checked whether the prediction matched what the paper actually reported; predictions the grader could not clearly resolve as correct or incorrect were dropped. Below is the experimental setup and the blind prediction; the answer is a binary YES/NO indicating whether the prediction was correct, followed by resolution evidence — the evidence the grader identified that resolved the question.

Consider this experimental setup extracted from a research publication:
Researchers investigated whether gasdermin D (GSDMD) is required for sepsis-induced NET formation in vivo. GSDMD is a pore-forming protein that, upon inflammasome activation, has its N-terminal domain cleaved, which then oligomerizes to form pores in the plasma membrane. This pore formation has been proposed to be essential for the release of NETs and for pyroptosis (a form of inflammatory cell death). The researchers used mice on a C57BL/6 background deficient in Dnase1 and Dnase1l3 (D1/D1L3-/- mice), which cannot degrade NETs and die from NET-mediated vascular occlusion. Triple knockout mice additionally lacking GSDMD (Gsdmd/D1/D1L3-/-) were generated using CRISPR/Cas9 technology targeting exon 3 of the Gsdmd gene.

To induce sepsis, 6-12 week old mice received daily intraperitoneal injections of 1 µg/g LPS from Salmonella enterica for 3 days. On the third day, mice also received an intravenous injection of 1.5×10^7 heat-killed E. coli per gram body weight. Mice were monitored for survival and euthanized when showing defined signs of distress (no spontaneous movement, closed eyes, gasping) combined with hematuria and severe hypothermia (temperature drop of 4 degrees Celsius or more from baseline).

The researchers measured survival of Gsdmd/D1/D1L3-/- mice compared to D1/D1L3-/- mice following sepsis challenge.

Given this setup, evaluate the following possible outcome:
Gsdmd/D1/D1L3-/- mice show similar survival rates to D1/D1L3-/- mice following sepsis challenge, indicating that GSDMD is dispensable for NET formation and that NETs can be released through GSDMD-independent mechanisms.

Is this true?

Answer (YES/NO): YES